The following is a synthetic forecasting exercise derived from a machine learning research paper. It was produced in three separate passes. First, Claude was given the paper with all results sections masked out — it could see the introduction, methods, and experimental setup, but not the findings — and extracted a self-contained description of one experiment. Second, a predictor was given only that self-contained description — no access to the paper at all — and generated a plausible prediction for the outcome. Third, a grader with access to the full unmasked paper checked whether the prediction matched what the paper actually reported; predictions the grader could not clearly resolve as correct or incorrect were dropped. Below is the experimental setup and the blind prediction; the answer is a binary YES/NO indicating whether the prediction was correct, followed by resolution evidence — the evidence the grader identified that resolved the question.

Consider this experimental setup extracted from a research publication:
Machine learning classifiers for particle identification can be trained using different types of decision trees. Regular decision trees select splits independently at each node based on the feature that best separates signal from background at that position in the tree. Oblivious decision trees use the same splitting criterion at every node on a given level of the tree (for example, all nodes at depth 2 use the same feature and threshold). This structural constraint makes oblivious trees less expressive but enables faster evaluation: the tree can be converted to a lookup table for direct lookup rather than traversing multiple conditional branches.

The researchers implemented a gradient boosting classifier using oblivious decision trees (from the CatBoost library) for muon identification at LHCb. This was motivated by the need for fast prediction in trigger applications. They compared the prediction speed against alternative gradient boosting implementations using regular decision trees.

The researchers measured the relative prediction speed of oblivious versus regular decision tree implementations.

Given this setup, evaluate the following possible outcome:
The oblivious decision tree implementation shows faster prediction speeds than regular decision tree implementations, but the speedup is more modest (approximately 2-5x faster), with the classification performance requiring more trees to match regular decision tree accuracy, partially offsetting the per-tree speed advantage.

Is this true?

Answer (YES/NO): NO